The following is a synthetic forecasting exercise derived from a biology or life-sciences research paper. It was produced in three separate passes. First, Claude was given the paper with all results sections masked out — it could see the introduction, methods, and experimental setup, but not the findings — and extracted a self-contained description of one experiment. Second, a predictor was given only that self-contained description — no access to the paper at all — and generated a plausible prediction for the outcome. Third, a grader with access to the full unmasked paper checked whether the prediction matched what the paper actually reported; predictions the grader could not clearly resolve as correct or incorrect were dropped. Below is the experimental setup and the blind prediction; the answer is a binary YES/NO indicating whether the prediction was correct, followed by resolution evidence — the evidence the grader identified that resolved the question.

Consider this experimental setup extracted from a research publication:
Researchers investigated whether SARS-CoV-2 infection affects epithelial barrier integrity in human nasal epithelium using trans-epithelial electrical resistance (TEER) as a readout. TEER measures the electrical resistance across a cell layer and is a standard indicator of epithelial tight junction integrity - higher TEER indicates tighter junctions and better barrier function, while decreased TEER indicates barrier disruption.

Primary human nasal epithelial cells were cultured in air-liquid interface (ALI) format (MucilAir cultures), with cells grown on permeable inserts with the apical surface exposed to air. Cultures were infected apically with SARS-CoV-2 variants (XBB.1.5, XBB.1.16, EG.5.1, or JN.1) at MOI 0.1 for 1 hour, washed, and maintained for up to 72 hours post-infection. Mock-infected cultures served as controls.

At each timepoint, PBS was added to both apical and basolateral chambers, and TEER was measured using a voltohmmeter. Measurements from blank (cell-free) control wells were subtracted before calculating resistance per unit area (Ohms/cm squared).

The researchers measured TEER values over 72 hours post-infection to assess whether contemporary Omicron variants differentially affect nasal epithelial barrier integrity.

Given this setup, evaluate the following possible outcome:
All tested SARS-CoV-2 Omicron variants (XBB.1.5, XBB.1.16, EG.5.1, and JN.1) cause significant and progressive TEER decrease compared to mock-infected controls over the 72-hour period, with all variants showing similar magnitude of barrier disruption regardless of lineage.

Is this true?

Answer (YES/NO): NO